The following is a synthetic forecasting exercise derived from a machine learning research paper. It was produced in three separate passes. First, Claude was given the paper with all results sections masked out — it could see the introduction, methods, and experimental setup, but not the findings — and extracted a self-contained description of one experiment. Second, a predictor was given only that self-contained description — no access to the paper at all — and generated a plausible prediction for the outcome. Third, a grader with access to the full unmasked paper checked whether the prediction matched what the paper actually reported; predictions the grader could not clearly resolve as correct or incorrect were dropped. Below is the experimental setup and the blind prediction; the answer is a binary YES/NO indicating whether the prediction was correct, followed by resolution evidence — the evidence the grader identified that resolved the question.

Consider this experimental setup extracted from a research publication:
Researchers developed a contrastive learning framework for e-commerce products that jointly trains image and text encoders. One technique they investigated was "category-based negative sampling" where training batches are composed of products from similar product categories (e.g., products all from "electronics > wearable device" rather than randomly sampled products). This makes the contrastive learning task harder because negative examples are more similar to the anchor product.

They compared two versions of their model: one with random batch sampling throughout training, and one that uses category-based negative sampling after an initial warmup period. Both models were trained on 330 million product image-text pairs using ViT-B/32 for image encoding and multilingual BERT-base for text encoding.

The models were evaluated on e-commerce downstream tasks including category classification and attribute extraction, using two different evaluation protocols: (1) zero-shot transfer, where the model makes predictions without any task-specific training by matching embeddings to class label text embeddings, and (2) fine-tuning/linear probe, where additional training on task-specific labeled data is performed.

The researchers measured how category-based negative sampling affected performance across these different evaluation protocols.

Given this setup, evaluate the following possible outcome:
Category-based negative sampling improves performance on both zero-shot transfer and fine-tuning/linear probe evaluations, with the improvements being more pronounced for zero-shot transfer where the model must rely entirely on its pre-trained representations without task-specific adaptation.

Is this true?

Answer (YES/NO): NO